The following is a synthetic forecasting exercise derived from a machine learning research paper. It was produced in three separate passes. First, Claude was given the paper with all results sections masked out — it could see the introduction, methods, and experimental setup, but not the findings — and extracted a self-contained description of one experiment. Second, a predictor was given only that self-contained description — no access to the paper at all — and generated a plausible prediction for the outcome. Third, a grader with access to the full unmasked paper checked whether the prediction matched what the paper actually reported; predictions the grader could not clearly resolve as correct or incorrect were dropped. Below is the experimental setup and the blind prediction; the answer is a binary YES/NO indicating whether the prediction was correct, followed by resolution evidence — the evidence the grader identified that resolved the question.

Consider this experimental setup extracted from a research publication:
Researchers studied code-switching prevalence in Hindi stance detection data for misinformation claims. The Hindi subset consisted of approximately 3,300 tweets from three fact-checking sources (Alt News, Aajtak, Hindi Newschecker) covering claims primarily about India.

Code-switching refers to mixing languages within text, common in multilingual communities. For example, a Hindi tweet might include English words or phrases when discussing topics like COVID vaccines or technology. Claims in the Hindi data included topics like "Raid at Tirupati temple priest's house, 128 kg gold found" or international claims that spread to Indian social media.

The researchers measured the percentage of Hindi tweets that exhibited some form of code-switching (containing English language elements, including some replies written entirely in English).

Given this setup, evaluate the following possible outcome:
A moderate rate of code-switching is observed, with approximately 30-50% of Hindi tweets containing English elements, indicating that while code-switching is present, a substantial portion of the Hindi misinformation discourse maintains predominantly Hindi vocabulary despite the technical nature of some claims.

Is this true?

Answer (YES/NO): NO